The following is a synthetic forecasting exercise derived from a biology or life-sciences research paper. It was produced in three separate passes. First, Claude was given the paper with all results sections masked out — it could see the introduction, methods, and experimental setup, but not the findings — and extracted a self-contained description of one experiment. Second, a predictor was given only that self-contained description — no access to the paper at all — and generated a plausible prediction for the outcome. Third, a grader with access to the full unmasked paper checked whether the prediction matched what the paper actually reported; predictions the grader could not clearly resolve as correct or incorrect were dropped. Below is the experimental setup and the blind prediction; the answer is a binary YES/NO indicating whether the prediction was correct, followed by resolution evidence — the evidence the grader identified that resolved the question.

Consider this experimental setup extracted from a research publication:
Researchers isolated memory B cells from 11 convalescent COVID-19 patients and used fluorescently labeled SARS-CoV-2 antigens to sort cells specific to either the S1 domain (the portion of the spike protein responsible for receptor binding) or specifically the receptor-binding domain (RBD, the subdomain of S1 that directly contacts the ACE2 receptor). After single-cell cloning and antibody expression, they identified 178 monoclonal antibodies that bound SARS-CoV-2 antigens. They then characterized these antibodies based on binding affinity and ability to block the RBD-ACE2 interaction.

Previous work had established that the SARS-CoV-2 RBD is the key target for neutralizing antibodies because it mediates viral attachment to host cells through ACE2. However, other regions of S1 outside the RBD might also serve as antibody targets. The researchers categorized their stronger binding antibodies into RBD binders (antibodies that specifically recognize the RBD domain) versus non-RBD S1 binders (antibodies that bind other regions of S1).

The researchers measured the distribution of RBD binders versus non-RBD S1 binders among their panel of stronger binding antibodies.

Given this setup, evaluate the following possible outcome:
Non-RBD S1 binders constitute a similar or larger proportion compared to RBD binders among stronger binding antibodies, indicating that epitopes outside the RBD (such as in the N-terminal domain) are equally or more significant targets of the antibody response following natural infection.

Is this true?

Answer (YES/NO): NO